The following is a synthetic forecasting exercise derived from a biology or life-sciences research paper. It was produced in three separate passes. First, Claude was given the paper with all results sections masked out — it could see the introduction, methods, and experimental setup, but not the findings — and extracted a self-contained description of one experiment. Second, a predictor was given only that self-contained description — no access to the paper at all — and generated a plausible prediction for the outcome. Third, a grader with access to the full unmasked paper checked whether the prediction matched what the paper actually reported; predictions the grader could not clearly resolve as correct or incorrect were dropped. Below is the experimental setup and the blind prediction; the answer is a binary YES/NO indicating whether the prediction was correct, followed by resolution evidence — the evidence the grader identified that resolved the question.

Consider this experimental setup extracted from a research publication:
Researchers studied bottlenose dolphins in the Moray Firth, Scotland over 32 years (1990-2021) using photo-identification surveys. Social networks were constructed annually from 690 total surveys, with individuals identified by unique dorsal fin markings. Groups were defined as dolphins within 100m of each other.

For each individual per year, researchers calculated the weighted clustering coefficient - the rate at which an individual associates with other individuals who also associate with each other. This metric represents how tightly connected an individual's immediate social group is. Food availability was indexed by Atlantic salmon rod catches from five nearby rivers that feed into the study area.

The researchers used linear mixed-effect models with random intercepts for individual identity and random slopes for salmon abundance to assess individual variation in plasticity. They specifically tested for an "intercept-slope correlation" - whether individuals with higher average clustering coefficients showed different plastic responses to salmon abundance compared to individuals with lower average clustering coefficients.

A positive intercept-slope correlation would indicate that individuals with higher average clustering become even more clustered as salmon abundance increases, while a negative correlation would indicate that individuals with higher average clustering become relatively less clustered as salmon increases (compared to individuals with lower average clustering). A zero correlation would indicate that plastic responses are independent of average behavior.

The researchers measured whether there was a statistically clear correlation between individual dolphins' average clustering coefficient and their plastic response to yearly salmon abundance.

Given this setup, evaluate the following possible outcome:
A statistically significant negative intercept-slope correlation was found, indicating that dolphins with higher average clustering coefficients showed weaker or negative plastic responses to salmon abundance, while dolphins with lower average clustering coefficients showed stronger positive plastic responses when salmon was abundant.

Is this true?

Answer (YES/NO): NO